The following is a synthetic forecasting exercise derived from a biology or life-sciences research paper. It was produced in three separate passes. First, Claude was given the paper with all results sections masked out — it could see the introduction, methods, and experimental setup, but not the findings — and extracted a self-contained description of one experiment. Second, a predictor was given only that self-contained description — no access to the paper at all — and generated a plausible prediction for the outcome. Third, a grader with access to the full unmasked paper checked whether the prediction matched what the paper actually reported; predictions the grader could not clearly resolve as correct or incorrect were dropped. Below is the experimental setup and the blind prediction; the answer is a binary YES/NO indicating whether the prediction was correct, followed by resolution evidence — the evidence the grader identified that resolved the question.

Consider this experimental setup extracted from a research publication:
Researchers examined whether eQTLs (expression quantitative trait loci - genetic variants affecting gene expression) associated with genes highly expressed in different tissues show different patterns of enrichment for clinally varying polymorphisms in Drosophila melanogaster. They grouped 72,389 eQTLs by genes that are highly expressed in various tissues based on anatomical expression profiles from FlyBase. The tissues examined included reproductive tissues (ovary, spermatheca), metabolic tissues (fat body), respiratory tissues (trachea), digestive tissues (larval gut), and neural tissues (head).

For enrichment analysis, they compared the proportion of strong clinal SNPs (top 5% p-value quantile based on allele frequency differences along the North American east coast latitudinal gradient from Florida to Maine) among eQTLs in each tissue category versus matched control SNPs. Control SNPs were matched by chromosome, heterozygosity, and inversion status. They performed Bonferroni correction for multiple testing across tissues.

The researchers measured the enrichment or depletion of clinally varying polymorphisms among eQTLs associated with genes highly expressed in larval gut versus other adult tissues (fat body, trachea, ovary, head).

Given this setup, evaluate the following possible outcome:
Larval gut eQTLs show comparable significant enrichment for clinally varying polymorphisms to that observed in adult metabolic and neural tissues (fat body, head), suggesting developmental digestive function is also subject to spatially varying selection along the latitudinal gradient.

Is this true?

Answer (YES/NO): NO